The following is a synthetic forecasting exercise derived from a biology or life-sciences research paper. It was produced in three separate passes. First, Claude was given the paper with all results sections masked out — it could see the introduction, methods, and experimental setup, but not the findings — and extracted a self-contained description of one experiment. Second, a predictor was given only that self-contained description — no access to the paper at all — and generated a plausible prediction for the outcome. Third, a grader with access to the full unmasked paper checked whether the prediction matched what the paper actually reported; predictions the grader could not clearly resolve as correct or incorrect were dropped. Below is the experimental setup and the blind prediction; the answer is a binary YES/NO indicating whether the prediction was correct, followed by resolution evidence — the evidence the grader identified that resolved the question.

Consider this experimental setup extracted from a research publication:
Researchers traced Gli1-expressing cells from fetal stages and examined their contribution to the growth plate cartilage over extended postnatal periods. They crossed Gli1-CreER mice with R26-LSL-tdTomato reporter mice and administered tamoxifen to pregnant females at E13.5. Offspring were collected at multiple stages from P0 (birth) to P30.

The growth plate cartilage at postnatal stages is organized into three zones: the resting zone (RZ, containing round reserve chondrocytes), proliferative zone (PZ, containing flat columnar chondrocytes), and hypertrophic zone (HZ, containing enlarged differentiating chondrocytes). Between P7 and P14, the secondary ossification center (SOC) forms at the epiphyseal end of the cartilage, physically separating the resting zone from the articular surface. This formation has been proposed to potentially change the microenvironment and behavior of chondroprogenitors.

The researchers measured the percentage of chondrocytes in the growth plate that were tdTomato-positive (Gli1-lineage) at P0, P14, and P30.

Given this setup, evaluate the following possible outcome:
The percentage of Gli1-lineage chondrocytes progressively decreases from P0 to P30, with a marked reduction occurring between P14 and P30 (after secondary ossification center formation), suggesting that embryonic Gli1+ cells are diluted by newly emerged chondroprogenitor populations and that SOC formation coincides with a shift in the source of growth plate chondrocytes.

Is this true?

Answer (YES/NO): NO